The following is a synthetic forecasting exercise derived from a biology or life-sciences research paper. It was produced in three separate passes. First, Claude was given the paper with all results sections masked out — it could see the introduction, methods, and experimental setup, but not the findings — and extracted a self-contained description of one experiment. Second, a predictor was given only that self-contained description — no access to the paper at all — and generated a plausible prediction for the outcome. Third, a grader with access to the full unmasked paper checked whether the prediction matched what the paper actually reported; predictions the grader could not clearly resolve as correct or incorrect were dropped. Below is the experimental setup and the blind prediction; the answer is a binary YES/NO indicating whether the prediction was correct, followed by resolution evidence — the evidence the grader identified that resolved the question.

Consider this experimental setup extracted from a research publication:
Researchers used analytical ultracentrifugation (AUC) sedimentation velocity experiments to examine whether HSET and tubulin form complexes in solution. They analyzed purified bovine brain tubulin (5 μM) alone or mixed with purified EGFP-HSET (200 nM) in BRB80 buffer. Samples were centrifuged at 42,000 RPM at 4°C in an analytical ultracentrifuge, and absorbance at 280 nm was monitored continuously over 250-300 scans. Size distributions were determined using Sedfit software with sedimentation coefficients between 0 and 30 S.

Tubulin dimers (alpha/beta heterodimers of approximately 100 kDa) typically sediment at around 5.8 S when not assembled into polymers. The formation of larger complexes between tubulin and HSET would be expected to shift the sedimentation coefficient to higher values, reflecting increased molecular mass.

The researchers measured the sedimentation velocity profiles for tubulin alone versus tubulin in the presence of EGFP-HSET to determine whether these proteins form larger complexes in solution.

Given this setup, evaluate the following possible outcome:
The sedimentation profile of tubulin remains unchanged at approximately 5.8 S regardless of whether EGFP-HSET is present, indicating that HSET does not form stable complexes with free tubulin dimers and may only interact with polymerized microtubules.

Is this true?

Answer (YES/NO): NO